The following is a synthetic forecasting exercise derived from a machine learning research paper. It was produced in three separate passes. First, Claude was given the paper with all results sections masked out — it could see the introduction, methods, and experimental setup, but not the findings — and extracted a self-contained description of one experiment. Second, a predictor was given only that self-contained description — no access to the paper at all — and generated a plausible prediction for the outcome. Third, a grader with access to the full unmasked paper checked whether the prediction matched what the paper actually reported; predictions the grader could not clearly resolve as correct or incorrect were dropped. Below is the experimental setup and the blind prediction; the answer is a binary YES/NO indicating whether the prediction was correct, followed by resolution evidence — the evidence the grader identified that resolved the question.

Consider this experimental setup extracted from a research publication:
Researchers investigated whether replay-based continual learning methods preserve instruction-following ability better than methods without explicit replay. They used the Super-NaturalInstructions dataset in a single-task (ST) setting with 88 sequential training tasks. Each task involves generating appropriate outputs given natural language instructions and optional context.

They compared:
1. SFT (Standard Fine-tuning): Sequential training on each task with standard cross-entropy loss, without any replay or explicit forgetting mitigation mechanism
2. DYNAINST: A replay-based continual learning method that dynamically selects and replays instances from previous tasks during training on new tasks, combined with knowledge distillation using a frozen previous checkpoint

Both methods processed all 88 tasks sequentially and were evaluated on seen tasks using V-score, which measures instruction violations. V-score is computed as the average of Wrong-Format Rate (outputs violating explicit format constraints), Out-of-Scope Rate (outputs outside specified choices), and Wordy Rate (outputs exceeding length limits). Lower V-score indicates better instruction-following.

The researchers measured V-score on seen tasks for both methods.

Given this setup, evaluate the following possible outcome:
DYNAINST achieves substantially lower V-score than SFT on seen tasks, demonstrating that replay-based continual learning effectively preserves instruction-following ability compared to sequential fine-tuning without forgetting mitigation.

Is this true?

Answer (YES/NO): YES